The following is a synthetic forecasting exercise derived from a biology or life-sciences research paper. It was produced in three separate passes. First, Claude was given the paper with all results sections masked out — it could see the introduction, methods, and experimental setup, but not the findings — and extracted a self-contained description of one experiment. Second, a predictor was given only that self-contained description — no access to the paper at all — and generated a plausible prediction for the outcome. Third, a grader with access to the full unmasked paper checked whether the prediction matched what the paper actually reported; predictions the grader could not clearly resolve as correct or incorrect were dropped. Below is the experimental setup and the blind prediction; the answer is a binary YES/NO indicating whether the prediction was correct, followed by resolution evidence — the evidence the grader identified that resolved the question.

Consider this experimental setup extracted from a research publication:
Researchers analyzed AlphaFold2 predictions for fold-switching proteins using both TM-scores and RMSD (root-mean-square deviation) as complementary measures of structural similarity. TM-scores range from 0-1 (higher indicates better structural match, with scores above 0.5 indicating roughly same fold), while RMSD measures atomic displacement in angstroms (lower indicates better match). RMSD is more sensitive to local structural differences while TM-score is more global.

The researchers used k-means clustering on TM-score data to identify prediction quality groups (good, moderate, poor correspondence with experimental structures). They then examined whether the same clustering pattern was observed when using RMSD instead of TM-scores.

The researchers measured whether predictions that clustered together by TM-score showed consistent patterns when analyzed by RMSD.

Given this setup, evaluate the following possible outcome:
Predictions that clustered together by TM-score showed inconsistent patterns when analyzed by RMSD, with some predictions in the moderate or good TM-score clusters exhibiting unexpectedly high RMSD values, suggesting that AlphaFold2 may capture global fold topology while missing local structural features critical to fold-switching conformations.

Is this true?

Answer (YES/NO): NO